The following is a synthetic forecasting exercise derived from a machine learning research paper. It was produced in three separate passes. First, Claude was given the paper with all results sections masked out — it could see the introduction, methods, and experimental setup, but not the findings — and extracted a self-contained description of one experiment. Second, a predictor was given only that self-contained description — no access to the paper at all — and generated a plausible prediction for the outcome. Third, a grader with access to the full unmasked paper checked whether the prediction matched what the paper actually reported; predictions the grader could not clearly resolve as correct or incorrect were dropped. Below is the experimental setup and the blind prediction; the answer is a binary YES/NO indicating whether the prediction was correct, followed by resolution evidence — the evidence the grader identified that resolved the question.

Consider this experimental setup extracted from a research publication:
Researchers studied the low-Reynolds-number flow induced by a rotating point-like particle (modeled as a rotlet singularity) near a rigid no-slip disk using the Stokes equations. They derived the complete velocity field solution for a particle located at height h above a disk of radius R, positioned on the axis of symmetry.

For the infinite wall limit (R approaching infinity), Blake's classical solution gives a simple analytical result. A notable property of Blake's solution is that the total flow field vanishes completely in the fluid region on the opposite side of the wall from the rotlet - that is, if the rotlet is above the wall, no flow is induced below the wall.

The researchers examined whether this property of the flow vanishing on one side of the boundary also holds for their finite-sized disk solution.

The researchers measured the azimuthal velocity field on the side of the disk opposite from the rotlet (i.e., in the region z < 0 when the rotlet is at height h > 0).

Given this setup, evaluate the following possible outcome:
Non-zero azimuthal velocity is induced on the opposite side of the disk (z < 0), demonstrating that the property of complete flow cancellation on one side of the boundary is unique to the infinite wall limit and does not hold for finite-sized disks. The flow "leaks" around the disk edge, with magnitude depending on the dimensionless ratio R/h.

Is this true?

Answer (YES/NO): YES